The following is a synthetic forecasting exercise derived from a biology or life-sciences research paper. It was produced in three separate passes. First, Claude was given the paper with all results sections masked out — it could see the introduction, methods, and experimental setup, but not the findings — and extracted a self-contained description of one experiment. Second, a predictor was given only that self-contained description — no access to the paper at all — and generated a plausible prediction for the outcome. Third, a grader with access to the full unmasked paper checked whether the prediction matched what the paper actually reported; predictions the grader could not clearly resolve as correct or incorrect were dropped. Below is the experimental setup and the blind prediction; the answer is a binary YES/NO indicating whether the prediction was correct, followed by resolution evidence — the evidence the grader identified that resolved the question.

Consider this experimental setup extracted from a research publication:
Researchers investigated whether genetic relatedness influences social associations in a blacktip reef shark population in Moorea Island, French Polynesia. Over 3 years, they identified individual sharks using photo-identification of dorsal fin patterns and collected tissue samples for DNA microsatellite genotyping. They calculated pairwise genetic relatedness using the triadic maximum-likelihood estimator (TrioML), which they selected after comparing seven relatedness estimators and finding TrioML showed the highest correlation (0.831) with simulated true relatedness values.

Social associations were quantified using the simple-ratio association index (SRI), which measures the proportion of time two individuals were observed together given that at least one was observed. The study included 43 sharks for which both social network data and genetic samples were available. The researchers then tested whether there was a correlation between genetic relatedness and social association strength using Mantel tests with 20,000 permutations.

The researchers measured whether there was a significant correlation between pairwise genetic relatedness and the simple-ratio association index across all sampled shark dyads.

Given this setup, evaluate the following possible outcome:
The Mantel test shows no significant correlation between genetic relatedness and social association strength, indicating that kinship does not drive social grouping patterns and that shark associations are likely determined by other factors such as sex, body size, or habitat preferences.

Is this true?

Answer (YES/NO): YES